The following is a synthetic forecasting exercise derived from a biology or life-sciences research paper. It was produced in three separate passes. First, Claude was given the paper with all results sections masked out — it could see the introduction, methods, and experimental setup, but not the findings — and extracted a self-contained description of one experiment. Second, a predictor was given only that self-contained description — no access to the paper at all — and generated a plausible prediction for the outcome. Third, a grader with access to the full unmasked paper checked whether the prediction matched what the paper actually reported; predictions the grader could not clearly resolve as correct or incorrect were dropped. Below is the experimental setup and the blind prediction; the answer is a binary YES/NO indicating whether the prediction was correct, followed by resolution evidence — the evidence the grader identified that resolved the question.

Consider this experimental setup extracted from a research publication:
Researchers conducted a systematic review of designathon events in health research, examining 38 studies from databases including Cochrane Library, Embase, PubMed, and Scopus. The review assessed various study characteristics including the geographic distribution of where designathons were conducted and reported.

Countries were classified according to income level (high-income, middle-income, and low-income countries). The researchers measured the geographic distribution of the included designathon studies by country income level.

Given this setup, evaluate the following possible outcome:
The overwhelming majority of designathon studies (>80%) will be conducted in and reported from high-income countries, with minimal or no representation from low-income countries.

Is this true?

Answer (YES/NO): NO